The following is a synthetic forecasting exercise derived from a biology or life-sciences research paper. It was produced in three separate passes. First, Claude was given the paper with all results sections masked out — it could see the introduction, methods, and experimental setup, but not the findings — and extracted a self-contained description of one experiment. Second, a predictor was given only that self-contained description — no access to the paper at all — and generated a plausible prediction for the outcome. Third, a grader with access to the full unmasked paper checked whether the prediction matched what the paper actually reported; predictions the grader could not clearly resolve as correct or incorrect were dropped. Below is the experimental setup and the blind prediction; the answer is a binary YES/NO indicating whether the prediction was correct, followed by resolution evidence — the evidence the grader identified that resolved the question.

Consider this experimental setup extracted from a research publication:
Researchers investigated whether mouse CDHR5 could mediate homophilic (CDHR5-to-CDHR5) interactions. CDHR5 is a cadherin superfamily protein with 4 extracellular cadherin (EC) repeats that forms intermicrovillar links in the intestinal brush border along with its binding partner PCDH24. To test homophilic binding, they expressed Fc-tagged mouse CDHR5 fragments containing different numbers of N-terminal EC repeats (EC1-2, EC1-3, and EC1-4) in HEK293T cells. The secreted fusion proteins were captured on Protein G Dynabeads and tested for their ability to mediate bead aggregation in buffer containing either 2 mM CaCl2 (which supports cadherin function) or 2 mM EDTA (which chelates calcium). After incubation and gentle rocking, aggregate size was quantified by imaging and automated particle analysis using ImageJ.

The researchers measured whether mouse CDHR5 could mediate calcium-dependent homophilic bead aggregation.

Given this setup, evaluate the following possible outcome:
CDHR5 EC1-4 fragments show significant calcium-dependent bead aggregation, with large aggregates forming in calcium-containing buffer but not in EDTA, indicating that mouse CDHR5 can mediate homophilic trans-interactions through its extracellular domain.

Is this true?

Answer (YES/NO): YES